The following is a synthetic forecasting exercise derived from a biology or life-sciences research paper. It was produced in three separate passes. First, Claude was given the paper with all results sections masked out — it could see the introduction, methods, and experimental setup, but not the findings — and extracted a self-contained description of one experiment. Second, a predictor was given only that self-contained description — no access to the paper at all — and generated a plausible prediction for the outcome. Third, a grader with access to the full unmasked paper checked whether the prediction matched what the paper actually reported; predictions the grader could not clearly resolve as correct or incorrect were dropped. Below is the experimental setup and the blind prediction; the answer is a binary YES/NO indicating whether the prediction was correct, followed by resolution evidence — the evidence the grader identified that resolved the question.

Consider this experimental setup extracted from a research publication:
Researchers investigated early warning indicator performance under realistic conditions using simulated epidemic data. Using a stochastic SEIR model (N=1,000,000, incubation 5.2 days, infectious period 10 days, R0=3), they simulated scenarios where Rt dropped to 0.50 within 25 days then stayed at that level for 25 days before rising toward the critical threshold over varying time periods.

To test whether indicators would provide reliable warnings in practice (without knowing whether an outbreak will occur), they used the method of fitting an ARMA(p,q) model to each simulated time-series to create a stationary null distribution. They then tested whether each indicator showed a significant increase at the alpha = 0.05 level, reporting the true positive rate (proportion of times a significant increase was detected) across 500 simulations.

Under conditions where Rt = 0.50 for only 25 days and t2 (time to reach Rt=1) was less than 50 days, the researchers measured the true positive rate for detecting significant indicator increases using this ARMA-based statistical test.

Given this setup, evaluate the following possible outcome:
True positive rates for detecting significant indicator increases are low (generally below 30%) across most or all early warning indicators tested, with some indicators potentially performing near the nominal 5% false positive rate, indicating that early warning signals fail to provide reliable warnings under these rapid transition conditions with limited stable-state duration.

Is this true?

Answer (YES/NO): YES